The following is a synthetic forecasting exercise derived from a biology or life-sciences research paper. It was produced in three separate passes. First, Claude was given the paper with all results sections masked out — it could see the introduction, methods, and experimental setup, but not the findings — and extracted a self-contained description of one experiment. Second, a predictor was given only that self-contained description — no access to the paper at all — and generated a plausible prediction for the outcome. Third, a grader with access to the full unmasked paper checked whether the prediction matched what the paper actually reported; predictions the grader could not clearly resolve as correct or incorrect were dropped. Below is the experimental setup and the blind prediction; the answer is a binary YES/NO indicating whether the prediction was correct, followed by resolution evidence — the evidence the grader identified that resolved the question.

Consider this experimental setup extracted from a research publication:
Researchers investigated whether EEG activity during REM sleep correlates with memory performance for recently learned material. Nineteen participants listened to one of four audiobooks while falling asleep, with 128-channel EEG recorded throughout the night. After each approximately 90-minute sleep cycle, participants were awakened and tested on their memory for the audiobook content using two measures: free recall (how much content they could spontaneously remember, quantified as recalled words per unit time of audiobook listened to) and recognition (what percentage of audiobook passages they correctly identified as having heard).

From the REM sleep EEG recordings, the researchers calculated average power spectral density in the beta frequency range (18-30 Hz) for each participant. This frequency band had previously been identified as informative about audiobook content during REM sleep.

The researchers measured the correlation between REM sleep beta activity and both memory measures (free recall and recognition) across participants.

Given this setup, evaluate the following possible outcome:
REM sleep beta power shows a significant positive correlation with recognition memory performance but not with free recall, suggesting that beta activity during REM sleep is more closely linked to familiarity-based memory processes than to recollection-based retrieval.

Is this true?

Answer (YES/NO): NO